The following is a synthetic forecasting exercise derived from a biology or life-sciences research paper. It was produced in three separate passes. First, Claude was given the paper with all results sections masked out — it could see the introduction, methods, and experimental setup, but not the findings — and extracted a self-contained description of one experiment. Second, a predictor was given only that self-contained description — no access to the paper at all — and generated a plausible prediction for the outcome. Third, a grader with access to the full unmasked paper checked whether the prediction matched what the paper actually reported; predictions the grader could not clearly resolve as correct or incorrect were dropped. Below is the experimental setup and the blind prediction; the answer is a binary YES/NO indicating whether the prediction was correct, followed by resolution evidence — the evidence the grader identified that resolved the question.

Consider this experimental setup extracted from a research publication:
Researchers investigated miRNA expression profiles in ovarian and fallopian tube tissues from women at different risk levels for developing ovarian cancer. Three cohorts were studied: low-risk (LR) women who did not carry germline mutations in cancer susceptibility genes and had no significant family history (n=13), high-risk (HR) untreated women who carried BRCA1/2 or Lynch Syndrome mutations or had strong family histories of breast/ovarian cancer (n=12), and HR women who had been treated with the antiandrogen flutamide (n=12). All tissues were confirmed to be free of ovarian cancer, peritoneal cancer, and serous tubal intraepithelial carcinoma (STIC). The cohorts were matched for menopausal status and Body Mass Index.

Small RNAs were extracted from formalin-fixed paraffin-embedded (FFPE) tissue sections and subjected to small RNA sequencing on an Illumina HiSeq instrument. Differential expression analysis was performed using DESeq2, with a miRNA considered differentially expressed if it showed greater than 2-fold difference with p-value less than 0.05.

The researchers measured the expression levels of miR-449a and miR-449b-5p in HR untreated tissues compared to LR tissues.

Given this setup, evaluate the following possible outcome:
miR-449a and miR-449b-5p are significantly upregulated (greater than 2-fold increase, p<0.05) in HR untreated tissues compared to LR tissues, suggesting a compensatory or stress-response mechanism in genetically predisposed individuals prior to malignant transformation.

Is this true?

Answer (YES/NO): NO